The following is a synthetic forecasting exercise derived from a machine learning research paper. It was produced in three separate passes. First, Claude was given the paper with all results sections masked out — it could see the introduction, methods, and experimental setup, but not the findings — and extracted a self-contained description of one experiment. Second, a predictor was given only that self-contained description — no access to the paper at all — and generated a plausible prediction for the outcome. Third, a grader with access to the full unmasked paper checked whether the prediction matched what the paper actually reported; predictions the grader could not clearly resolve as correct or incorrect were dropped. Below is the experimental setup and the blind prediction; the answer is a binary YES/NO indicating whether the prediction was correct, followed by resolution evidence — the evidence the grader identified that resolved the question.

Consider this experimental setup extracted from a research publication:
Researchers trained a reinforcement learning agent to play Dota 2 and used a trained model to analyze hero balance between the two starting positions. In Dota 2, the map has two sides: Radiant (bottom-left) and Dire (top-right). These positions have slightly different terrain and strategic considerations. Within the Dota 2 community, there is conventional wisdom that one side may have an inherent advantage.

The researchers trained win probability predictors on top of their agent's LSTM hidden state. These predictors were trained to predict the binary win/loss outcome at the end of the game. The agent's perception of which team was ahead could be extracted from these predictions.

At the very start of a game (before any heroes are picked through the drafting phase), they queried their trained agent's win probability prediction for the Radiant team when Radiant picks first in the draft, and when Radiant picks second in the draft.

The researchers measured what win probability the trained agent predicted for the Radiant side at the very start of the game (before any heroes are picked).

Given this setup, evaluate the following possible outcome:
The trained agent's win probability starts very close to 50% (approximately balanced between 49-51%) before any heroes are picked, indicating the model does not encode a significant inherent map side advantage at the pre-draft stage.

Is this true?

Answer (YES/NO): NO